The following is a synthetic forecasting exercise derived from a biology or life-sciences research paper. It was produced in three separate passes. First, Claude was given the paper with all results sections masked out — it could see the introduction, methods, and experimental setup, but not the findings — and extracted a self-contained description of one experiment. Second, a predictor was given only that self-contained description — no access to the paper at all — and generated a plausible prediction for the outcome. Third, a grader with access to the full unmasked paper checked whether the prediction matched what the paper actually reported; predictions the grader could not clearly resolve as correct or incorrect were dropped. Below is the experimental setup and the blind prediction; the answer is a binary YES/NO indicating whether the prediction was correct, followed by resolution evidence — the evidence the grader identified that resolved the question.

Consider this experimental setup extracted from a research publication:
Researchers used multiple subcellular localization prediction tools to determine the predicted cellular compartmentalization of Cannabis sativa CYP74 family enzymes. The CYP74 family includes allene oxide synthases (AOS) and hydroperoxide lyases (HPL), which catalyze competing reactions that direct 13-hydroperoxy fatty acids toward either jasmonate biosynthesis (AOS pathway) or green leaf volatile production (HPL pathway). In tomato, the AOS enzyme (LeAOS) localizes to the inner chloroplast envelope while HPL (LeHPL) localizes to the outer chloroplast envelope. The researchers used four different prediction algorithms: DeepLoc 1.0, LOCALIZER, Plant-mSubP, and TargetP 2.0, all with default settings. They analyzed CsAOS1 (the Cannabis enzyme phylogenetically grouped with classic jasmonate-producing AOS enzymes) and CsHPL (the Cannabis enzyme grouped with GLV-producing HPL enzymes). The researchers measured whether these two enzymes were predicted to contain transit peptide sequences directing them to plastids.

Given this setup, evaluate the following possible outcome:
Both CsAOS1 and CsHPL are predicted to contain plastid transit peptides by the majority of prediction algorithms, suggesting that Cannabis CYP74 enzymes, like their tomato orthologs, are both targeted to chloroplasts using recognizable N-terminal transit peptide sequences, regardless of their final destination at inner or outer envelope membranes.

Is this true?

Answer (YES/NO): YES